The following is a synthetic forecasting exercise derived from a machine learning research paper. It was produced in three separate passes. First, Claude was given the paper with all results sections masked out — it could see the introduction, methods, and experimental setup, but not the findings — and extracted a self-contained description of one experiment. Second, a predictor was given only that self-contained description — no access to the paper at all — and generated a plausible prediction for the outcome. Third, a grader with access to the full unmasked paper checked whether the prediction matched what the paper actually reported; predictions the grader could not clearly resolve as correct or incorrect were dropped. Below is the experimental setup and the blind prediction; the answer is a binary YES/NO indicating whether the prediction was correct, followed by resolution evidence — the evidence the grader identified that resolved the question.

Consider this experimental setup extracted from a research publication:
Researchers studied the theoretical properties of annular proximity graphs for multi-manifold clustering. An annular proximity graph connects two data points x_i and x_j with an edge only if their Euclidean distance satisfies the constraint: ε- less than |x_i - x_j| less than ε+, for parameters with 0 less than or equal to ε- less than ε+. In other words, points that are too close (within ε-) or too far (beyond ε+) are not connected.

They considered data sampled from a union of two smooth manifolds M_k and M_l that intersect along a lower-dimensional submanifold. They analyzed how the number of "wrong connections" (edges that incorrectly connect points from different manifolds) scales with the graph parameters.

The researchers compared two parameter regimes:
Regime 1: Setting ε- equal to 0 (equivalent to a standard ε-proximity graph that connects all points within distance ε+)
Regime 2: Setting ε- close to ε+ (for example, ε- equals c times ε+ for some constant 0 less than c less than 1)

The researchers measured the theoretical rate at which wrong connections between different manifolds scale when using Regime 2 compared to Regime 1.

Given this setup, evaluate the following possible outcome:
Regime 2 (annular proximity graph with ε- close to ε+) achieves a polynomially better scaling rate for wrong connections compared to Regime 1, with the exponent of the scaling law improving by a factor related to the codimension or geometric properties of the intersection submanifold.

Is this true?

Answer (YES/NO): YES